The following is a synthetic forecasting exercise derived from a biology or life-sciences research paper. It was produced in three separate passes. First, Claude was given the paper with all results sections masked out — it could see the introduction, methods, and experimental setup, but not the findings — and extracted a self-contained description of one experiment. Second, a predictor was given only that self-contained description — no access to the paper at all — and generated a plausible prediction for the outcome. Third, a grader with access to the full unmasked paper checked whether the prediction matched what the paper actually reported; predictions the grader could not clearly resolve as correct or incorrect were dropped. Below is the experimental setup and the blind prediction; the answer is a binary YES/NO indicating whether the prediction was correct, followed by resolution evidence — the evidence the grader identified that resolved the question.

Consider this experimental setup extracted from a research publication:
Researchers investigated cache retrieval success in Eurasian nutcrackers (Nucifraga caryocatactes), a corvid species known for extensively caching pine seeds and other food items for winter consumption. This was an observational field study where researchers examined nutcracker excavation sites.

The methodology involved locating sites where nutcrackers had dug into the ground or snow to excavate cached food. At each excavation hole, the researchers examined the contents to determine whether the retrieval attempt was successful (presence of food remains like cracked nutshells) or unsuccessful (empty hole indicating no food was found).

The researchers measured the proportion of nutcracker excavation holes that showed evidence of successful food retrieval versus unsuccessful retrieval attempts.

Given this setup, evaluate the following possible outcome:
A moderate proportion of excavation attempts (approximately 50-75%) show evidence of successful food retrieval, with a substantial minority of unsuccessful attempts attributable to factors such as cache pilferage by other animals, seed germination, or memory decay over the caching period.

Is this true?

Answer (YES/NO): NO